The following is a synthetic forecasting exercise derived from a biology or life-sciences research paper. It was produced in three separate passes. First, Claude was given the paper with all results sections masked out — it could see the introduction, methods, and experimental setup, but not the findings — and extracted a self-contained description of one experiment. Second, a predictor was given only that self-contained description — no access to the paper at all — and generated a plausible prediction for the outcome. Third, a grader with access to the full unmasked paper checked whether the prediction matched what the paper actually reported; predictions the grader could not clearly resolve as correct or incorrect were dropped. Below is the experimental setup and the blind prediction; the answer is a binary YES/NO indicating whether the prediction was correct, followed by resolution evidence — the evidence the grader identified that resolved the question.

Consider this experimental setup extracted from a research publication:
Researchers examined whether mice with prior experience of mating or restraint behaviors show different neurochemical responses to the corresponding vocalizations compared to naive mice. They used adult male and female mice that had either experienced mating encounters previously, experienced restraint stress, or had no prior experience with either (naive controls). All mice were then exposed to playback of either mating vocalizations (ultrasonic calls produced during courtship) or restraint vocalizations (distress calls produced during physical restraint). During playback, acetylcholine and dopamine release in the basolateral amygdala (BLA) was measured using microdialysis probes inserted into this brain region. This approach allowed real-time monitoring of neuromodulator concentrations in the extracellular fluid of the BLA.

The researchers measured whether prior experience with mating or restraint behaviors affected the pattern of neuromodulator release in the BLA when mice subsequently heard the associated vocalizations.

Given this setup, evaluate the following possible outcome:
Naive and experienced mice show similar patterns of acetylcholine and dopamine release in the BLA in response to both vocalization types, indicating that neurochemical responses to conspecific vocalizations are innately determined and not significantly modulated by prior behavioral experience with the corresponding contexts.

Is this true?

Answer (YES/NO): NO